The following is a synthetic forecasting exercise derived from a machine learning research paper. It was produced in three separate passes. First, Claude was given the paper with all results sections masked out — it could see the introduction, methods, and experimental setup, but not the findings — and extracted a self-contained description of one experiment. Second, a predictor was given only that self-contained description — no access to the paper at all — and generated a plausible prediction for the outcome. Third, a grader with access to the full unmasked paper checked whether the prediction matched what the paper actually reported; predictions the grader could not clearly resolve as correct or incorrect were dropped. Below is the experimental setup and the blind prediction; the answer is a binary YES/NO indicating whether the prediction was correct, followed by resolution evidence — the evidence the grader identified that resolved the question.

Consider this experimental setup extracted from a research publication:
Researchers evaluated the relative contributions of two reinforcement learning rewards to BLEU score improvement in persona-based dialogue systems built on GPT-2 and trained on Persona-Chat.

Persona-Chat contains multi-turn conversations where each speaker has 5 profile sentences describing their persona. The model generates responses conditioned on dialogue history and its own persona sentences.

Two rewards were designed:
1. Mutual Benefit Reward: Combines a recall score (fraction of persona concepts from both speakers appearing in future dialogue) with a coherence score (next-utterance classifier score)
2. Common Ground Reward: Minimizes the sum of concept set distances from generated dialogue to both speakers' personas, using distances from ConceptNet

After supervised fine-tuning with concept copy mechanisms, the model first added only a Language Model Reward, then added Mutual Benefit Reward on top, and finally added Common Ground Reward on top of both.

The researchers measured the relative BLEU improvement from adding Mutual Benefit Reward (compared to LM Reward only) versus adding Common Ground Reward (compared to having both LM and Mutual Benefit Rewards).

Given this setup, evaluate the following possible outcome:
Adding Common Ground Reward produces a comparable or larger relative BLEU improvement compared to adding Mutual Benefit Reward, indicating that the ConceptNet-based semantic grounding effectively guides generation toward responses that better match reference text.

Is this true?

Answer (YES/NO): NO